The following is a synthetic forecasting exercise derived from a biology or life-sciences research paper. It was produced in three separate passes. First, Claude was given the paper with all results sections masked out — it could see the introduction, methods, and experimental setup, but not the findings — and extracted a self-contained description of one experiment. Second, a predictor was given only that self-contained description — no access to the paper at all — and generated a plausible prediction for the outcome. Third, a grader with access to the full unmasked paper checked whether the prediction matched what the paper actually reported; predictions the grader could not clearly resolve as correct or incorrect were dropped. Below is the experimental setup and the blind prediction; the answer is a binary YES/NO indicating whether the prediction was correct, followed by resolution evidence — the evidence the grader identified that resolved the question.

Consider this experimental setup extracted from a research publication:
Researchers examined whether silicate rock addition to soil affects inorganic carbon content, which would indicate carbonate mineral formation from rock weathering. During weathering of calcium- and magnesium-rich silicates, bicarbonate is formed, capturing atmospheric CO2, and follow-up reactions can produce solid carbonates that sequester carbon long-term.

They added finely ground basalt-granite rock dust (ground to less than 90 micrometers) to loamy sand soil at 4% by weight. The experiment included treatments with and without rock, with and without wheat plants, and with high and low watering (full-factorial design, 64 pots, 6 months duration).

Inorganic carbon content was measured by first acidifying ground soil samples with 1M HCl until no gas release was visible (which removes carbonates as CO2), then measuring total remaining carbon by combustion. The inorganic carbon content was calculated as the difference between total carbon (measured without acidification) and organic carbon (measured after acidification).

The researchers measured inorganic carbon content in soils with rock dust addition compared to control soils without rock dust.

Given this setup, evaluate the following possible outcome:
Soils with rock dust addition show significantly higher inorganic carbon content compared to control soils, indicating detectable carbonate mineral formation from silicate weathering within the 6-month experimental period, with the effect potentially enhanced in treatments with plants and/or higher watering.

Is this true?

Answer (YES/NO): NO